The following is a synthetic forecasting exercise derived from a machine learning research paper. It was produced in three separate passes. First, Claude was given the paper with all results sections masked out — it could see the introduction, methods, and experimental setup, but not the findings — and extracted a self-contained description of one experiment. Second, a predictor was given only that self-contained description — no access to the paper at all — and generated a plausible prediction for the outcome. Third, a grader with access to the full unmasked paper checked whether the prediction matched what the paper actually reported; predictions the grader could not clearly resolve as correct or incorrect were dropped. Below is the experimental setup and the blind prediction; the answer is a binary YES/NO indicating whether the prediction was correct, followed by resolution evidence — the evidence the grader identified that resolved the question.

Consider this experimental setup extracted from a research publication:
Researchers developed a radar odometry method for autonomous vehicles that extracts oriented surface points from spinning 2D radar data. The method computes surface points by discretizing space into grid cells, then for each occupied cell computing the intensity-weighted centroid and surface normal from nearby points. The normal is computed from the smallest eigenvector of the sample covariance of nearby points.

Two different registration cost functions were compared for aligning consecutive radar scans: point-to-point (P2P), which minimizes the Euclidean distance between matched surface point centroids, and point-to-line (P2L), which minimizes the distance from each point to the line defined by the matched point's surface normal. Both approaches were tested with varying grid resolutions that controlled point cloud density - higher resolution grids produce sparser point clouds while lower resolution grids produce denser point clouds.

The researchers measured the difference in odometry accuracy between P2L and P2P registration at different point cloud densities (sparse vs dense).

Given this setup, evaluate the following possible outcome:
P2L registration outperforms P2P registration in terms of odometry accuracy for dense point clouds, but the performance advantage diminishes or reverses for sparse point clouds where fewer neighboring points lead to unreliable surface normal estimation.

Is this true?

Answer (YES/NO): NO